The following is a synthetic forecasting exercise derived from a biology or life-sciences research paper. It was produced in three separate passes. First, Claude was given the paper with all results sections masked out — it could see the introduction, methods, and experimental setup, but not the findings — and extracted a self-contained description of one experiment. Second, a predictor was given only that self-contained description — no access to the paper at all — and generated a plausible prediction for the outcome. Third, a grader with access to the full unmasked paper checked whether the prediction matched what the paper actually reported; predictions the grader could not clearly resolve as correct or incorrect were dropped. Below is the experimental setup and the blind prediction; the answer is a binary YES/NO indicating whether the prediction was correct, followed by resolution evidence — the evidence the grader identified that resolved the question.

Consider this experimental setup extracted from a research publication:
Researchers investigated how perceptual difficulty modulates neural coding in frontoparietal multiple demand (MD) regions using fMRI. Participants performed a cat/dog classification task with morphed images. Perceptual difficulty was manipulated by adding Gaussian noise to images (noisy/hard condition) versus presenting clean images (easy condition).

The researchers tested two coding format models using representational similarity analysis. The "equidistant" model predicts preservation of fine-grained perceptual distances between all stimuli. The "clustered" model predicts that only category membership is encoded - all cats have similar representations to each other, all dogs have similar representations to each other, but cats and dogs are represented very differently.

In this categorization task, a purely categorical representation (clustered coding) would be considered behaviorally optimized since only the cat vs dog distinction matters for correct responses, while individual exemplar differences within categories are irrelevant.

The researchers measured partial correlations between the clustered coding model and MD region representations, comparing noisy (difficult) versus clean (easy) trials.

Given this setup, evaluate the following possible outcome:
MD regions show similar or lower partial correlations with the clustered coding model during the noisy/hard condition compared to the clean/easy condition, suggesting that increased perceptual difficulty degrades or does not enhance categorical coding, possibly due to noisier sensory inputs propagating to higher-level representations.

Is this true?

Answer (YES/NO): YES